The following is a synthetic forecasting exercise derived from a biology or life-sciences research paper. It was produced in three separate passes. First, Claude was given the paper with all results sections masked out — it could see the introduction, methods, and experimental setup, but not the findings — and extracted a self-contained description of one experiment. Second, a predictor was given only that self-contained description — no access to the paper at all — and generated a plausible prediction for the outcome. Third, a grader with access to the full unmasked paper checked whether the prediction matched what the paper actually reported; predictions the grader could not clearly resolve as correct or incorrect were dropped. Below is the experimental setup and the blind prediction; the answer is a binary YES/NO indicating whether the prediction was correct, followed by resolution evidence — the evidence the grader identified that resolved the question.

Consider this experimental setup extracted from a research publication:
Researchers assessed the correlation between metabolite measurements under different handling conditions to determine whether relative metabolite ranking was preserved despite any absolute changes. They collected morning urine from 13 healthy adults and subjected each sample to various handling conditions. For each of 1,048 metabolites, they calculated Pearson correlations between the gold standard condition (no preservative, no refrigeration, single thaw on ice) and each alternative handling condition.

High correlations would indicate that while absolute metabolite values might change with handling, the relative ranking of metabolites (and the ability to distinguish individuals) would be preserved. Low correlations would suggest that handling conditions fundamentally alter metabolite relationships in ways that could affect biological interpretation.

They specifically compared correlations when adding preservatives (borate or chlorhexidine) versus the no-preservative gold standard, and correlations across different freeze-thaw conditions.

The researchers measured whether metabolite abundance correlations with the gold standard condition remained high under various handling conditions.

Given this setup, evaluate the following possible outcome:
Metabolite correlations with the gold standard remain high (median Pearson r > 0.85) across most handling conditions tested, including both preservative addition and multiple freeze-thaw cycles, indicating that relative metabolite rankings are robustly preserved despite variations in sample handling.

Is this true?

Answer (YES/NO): YES